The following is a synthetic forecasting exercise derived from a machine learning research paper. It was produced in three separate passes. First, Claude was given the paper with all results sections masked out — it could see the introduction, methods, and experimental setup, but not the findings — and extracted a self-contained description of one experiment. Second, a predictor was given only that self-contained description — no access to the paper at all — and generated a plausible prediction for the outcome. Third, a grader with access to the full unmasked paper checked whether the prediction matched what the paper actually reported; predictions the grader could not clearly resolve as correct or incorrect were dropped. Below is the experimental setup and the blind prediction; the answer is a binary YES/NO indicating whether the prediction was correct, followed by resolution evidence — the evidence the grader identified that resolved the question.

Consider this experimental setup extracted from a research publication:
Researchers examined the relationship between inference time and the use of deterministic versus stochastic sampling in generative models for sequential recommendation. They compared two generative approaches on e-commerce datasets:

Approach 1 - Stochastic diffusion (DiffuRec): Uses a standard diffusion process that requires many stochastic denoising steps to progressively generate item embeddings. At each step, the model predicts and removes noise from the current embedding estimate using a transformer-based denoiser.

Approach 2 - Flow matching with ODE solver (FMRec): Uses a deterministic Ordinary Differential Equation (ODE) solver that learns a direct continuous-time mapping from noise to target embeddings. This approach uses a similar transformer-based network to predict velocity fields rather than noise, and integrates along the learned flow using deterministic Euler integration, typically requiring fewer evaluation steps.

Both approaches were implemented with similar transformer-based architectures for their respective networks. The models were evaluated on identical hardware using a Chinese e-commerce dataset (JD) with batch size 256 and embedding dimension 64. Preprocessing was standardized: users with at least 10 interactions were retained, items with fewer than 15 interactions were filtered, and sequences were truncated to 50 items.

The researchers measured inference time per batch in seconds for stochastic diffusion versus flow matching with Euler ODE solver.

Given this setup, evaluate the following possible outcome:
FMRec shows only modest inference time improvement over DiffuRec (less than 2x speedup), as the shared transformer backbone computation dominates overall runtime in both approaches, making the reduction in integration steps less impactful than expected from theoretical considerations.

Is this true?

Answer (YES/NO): YES